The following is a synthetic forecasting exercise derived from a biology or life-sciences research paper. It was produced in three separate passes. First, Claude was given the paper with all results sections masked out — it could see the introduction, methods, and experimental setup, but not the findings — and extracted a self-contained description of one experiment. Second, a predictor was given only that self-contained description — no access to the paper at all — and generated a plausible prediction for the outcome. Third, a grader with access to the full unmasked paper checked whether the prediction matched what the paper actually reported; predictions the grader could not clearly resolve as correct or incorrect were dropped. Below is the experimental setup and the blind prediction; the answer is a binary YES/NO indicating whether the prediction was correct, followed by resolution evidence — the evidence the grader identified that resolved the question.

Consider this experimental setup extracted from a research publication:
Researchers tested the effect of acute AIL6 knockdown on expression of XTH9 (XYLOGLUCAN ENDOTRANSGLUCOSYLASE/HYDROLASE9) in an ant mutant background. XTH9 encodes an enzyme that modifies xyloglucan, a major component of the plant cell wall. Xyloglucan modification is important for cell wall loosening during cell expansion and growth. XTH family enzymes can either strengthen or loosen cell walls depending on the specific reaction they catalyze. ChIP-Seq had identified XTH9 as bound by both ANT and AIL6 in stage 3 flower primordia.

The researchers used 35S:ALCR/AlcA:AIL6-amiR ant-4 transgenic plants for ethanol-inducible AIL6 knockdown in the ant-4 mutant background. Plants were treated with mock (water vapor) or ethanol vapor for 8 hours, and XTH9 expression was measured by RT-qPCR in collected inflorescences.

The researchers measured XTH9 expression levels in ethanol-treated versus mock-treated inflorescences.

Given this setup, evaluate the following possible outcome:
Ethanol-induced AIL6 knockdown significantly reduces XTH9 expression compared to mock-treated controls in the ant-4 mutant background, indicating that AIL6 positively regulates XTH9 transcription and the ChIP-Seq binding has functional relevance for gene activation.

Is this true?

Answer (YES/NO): YES